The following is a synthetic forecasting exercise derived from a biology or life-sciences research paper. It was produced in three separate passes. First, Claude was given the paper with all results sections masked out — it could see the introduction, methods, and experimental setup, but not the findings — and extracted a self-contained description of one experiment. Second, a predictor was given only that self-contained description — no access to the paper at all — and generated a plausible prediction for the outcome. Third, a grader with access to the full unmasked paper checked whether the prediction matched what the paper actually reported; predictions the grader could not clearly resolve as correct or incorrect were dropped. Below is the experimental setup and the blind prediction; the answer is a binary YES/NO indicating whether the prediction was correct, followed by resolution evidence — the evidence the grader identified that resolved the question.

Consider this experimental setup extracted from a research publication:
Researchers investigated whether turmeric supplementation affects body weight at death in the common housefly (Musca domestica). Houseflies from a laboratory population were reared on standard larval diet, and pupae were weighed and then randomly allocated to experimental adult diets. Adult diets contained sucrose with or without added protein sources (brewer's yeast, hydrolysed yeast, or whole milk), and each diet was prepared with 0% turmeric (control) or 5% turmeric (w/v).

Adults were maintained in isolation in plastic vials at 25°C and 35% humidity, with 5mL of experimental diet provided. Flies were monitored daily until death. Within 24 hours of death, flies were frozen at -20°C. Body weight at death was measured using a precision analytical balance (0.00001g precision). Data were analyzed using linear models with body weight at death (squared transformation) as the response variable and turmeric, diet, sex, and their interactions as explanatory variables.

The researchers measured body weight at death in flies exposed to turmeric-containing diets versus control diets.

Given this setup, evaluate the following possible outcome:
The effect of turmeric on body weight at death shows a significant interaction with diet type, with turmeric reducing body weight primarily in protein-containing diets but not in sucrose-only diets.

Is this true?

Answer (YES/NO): NO